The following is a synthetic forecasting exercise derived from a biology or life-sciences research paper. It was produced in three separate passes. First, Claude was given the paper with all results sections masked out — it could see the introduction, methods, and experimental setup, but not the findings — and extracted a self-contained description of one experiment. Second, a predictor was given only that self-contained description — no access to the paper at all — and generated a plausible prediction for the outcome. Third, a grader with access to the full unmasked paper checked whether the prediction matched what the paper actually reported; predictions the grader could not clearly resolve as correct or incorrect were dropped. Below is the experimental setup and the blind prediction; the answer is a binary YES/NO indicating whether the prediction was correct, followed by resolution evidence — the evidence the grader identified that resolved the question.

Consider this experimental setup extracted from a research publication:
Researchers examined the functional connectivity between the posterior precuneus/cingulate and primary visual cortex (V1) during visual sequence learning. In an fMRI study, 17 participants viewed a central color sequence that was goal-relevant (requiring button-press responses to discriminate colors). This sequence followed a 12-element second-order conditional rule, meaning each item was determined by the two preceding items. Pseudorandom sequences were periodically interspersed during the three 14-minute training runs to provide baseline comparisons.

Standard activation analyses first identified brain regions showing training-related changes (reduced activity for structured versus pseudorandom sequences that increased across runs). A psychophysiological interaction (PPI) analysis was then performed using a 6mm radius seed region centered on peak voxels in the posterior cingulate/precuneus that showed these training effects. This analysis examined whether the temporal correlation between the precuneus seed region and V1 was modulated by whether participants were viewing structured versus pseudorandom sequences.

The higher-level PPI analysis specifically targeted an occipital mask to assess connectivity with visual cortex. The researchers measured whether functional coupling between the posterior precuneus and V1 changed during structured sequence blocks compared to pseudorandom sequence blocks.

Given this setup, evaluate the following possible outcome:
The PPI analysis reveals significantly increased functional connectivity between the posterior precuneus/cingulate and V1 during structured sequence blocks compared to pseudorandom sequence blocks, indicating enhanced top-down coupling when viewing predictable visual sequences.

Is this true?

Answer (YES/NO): YES